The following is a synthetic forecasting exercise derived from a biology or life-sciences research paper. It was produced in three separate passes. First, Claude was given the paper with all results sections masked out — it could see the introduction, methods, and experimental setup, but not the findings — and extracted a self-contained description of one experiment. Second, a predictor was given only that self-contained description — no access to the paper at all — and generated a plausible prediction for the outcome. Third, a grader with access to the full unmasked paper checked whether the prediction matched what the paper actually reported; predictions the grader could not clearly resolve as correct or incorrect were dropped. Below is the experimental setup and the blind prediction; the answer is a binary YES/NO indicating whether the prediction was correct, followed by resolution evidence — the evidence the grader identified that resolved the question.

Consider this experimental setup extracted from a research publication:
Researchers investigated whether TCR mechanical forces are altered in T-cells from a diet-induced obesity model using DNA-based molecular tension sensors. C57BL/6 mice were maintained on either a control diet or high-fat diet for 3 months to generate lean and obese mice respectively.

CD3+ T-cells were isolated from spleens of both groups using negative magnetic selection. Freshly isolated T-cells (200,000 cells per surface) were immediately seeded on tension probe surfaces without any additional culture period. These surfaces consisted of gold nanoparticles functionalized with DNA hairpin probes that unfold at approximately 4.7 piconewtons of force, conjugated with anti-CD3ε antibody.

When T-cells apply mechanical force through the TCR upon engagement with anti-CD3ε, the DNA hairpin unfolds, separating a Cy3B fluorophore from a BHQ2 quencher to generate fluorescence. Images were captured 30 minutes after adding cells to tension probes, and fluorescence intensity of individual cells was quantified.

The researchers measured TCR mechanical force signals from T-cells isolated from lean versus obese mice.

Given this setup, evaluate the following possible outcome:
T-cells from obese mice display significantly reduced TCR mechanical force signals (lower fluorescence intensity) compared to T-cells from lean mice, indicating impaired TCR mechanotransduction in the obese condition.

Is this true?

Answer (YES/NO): YES